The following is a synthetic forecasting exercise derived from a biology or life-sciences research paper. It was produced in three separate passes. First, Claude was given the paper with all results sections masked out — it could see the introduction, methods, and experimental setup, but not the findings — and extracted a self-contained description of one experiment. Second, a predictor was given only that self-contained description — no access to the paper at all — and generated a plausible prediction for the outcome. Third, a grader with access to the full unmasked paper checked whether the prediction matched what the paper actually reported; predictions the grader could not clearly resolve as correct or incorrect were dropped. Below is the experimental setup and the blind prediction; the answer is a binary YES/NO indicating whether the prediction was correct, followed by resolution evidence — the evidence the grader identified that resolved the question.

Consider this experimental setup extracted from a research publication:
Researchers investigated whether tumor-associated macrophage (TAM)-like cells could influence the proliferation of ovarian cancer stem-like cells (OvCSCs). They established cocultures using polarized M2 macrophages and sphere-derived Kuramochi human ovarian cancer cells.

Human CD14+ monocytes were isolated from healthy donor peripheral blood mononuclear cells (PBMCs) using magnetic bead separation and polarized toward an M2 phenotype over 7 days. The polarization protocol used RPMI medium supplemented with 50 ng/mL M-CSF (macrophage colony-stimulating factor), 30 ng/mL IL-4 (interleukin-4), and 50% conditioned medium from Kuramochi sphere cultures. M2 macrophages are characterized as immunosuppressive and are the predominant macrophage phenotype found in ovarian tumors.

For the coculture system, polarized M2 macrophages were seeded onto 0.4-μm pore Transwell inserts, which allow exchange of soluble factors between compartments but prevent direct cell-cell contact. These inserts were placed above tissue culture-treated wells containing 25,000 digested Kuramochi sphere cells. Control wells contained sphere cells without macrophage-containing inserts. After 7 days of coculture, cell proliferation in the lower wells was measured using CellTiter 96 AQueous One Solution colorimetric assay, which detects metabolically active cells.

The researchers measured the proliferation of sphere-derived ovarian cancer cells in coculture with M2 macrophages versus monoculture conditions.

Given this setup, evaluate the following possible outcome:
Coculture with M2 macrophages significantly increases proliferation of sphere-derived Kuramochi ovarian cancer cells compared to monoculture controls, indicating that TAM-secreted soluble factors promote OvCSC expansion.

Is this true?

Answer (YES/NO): YES